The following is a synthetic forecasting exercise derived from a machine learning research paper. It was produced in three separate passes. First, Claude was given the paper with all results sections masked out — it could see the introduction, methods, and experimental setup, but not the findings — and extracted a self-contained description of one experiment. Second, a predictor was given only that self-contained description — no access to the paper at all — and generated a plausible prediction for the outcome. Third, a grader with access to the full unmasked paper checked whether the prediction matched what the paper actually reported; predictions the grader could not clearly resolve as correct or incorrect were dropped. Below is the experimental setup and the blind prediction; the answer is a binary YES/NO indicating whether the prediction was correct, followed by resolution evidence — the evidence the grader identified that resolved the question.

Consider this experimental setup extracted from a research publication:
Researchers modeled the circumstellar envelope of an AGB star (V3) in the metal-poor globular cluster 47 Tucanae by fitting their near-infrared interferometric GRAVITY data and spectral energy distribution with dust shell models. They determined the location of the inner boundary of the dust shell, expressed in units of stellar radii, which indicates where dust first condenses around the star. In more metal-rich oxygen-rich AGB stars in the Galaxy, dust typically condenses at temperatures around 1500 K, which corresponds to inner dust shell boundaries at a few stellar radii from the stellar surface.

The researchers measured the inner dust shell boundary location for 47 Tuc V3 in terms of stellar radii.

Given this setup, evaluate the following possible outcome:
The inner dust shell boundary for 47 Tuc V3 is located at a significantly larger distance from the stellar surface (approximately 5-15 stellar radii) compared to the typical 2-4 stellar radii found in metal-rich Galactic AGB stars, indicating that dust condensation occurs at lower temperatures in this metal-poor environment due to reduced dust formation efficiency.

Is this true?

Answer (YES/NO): NO